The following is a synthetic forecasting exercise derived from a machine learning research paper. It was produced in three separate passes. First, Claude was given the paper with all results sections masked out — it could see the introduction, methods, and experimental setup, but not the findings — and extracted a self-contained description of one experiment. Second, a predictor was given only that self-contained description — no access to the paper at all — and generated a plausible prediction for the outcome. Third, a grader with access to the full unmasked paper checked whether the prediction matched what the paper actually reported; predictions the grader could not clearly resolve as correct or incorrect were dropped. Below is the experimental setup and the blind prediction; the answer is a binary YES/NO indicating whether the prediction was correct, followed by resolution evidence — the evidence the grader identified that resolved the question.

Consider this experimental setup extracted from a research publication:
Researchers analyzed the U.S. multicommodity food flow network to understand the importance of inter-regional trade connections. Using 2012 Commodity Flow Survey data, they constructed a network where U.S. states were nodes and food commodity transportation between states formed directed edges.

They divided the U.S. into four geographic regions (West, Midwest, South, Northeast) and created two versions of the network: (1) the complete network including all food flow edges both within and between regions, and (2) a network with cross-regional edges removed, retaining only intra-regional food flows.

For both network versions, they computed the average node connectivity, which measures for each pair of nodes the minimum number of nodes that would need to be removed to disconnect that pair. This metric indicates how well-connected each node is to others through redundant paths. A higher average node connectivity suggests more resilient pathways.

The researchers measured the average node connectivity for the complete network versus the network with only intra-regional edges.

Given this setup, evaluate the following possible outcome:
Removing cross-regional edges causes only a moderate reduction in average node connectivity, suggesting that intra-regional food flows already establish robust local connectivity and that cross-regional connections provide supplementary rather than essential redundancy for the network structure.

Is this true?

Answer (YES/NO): NO